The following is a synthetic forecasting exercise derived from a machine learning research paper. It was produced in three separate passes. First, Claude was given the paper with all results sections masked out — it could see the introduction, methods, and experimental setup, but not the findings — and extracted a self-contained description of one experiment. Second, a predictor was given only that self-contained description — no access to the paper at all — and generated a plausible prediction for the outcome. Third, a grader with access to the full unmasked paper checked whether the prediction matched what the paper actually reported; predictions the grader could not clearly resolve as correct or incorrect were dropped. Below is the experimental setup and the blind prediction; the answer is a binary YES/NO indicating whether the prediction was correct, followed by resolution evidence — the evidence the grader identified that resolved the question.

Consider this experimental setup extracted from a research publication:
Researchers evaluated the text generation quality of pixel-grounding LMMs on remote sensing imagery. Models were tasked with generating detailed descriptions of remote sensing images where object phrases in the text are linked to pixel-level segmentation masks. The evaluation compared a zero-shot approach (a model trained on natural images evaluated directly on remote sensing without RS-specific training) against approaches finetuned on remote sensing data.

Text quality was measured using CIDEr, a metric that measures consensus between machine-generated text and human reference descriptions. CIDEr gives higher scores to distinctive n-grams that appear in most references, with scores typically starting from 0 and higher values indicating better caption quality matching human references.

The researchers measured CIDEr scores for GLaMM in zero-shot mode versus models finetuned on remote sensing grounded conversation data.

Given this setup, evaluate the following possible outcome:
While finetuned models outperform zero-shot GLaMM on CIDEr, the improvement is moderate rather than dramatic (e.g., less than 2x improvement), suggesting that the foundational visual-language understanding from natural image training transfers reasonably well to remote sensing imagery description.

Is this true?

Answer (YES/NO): NO